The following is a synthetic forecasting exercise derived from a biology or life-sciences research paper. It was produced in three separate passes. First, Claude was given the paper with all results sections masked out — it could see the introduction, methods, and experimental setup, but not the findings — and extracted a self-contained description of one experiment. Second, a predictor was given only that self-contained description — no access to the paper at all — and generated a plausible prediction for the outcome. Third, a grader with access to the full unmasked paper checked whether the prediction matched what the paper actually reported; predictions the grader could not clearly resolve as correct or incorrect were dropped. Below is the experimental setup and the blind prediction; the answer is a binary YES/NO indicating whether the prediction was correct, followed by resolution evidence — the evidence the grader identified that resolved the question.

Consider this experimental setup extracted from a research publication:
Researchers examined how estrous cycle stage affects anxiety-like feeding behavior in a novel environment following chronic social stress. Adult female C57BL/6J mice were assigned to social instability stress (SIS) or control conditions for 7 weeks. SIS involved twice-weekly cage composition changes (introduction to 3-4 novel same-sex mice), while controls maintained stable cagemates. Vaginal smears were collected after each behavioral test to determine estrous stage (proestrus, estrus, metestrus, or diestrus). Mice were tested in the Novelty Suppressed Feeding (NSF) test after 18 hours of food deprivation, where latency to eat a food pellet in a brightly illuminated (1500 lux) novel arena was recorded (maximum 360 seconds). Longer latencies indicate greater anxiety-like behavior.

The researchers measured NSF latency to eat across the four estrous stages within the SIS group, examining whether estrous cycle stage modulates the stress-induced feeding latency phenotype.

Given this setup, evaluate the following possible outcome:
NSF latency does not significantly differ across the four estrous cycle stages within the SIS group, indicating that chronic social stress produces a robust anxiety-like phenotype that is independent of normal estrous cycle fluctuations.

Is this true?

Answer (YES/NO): NO